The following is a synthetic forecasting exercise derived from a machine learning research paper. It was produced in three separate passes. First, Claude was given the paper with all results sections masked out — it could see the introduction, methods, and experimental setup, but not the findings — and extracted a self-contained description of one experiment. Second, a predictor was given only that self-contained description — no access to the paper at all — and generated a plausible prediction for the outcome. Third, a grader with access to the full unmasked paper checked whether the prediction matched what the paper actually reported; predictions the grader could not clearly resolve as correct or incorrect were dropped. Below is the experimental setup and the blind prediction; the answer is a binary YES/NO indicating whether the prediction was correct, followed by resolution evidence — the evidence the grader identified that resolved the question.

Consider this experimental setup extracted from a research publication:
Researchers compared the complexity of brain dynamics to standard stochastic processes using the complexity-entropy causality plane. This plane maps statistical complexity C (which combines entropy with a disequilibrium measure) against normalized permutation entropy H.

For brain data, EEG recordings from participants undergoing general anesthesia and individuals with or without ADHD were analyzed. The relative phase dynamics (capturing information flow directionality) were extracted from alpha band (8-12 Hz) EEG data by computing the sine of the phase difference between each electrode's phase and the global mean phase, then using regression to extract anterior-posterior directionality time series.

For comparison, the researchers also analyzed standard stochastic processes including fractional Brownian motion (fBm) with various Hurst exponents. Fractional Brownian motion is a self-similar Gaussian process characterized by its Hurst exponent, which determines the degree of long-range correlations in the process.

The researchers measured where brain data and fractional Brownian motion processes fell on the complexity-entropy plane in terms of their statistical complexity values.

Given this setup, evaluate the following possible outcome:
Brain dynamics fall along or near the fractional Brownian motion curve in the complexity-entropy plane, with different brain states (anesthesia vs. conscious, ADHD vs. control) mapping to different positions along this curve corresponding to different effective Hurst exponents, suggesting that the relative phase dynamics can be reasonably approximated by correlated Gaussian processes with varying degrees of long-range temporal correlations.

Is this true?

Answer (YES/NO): NO